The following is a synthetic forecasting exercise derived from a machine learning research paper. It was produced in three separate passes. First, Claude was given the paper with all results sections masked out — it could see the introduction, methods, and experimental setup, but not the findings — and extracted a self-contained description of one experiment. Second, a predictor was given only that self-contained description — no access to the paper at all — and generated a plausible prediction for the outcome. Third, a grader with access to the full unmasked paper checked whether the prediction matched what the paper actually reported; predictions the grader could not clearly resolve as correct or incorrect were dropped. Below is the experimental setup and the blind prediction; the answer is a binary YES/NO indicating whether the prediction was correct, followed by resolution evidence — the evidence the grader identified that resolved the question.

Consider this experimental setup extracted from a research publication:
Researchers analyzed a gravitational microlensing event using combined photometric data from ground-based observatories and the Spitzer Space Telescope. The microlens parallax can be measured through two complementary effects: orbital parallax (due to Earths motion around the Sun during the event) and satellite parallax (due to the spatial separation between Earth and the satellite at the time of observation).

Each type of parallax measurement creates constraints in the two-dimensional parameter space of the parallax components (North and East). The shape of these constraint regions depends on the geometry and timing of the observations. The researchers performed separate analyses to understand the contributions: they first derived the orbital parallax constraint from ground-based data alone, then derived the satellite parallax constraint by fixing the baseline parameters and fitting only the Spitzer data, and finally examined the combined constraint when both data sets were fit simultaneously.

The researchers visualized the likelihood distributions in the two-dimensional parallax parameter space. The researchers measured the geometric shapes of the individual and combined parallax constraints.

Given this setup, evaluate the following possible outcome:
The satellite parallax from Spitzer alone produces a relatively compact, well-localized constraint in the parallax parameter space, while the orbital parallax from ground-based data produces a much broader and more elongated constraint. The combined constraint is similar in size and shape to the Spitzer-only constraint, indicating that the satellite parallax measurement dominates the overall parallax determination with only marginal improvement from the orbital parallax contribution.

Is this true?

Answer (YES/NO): NO